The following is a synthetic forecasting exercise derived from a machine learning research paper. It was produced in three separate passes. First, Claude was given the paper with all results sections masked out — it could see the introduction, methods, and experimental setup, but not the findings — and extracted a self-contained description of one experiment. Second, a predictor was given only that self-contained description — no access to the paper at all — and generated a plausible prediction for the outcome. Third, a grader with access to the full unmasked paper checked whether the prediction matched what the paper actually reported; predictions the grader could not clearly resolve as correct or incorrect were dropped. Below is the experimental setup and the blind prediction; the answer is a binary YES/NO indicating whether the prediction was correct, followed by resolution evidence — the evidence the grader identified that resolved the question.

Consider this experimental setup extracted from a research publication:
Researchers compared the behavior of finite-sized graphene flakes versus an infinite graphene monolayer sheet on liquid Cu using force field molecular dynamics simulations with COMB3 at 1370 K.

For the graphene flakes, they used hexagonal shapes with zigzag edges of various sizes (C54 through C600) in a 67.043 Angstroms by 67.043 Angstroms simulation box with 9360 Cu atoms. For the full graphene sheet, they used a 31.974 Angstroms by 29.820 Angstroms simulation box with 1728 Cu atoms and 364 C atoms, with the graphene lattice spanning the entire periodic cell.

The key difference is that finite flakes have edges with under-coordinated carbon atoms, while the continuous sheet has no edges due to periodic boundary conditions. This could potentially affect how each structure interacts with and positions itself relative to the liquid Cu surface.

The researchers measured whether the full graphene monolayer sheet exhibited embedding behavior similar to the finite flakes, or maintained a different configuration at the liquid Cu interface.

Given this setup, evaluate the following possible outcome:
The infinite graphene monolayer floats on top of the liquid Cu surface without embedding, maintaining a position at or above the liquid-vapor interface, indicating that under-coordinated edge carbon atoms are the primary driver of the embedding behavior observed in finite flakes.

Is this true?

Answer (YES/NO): YES